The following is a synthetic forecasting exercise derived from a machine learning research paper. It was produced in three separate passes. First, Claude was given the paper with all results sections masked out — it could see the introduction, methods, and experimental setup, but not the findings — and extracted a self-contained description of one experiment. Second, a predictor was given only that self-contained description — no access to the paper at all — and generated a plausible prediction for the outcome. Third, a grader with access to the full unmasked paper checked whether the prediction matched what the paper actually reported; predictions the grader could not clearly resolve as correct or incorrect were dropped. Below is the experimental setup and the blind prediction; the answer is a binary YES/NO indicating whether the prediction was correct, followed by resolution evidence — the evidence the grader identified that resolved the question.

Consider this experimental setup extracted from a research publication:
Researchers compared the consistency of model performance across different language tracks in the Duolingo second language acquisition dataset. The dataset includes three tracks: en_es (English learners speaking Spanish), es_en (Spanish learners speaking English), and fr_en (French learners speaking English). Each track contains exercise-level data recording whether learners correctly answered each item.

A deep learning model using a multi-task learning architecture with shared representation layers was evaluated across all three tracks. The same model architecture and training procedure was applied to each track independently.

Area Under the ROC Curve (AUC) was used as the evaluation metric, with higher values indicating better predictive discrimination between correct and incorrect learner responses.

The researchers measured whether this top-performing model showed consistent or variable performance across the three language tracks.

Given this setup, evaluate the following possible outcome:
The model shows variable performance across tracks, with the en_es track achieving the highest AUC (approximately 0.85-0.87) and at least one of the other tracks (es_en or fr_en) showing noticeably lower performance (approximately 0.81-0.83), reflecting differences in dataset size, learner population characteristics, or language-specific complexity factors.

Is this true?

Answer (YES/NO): YES